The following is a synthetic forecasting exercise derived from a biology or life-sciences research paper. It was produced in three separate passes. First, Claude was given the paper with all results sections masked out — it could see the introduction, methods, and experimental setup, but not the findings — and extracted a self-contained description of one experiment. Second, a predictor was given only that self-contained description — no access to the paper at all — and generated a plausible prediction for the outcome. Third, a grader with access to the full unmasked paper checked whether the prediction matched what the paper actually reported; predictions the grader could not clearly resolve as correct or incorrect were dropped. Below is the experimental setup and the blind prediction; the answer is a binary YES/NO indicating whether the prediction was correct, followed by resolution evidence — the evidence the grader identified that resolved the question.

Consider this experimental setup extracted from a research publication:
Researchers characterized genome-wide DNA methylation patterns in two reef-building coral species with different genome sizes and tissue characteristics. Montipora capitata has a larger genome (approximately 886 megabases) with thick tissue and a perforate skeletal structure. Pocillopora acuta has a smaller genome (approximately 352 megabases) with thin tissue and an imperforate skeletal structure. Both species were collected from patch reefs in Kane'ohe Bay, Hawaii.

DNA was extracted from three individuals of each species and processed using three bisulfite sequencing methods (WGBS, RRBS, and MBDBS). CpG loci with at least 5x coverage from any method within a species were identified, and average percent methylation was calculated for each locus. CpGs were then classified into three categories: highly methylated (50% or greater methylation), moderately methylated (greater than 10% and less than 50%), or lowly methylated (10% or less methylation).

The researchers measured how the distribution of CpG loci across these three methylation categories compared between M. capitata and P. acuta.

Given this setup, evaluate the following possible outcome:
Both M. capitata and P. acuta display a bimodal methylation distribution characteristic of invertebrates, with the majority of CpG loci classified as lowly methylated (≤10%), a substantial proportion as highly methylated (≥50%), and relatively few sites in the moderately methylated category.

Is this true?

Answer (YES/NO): NO